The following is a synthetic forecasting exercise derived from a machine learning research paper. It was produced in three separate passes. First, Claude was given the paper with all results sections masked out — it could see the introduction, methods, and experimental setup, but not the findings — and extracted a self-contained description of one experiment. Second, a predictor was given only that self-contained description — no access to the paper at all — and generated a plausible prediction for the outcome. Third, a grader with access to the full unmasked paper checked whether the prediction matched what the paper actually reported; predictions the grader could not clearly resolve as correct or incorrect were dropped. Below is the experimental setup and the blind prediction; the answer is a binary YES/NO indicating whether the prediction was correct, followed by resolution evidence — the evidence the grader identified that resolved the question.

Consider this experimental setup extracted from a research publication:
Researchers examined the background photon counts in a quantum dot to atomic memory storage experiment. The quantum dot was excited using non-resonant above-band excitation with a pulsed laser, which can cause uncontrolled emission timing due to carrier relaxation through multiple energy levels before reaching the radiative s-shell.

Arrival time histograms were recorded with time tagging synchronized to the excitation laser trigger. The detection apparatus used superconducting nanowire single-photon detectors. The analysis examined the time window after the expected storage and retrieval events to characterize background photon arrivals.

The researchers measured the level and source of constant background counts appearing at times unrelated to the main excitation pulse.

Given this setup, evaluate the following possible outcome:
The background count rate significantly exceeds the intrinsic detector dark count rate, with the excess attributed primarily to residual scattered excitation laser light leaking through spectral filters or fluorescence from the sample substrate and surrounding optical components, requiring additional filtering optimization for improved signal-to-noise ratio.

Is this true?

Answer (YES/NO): NO